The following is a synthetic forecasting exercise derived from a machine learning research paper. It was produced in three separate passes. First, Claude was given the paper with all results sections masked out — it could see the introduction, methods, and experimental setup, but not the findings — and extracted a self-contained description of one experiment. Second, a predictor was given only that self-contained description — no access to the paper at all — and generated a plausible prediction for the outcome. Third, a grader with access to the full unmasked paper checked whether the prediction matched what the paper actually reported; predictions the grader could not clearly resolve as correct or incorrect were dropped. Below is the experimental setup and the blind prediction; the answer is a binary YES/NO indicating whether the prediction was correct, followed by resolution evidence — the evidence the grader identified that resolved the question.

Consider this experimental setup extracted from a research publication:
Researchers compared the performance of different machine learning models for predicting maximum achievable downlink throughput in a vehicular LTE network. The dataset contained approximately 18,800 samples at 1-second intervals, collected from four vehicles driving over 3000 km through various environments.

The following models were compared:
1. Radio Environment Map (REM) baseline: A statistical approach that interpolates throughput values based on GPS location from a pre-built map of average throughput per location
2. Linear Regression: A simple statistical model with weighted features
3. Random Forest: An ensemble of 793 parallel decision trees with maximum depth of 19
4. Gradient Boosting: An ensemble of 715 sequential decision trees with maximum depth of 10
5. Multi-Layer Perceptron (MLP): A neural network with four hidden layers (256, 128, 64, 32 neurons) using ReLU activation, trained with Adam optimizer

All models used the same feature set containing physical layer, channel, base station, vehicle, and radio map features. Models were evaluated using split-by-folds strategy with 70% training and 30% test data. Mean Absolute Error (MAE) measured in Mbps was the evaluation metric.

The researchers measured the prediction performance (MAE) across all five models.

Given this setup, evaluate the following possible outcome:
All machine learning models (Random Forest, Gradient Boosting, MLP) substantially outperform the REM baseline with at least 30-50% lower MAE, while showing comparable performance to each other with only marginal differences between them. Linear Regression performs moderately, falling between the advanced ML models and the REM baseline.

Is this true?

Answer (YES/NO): NO